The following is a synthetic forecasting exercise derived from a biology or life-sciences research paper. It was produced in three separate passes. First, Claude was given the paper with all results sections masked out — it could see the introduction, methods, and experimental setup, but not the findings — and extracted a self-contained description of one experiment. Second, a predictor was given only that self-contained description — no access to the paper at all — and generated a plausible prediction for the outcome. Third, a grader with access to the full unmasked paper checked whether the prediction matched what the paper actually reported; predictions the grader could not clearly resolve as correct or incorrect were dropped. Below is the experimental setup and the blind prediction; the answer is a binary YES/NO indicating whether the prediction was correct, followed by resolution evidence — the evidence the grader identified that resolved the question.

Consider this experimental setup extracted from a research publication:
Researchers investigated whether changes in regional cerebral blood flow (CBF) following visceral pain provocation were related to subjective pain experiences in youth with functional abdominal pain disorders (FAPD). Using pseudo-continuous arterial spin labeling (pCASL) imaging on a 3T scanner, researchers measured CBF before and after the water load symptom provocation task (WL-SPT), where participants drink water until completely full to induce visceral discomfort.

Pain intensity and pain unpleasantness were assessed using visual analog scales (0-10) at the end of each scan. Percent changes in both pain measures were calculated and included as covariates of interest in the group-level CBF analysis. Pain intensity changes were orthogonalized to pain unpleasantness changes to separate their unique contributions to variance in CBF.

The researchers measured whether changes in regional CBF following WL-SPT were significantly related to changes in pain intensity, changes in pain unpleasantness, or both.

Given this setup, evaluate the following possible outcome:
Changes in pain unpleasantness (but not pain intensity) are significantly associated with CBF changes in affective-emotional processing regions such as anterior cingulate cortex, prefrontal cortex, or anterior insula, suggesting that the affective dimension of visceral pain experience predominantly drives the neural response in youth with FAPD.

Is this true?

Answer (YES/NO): NO